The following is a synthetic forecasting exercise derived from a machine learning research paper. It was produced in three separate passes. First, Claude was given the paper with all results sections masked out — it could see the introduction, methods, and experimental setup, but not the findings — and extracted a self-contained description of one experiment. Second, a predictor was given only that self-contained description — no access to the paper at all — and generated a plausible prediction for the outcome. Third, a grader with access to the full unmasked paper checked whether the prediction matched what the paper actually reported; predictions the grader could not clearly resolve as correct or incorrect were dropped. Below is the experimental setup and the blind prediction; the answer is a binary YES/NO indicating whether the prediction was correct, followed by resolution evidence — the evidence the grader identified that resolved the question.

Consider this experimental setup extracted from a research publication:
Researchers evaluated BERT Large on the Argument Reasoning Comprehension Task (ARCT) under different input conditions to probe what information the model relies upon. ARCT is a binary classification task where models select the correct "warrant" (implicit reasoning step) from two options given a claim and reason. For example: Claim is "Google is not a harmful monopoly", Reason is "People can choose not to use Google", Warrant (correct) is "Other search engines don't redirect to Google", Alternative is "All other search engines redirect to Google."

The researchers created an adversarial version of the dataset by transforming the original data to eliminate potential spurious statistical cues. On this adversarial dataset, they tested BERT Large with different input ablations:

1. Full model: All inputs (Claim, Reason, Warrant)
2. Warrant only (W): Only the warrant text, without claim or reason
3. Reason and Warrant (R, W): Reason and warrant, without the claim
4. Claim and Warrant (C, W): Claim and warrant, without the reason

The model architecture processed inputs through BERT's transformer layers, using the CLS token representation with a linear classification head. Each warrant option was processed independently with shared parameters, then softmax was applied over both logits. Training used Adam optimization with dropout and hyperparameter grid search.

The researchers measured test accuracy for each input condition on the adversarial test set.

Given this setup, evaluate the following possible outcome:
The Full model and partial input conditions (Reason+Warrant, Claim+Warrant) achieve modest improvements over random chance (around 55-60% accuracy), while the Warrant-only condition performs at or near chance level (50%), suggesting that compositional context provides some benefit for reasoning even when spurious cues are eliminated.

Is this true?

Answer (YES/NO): NO